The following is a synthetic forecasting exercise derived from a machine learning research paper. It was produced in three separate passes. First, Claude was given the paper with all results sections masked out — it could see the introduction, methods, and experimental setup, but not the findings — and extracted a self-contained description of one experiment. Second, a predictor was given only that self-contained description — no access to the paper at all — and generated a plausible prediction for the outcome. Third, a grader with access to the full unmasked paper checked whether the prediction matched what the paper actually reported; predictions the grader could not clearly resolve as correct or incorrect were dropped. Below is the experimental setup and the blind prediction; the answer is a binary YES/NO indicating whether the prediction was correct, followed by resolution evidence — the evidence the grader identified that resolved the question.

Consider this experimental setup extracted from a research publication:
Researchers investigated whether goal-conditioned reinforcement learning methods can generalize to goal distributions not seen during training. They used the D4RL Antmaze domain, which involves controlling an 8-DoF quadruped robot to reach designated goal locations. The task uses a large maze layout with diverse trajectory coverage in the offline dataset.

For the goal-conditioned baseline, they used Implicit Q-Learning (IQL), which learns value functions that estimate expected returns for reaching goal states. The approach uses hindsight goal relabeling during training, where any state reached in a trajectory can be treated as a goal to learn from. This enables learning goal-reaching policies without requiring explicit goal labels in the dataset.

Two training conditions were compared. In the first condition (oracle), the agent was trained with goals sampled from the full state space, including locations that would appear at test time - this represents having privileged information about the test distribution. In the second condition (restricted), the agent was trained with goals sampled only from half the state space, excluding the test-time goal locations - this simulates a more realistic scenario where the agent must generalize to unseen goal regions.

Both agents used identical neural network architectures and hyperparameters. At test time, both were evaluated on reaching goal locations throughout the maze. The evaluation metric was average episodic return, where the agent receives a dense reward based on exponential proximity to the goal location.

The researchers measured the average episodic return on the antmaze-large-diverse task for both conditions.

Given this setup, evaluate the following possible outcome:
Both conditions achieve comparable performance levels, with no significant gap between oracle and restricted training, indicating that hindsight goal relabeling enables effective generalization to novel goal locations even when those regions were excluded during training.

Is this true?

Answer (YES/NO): NO